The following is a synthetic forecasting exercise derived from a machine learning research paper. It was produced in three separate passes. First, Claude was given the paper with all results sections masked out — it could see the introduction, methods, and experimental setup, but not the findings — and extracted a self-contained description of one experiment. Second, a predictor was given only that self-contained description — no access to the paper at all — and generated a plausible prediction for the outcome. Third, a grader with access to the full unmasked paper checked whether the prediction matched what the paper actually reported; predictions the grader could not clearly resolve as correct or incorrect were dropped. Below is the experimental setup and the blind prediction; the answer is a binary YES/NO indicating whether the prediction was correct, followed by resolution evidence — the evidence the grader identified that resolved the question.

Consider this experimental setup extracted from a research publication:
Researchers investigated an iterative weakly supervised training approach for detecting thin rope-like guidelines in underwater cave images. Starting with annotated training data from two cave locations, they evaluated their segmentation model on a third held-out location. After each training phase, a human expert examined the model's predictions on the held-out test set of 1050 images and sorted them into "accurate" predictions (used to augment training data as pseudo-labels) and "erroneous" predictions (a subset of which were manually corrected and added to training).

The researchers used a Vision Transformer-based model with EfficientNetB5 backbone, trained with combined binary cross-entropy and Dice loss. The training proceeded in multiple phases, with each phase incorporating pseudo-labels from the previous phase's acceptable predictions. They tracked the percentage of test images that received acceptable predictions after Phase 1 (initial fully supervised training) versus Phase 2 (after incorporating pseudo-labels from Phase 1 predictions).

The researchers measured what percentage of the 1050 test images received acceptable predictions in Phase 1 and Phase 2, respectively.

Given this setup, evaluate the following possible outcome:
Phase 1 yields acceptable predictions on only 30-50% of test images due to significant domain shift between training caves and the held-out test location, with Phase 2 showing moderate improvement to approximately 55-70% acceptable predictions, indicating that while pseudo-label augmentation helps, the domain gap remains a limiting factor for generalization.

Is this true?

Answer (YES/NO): NO